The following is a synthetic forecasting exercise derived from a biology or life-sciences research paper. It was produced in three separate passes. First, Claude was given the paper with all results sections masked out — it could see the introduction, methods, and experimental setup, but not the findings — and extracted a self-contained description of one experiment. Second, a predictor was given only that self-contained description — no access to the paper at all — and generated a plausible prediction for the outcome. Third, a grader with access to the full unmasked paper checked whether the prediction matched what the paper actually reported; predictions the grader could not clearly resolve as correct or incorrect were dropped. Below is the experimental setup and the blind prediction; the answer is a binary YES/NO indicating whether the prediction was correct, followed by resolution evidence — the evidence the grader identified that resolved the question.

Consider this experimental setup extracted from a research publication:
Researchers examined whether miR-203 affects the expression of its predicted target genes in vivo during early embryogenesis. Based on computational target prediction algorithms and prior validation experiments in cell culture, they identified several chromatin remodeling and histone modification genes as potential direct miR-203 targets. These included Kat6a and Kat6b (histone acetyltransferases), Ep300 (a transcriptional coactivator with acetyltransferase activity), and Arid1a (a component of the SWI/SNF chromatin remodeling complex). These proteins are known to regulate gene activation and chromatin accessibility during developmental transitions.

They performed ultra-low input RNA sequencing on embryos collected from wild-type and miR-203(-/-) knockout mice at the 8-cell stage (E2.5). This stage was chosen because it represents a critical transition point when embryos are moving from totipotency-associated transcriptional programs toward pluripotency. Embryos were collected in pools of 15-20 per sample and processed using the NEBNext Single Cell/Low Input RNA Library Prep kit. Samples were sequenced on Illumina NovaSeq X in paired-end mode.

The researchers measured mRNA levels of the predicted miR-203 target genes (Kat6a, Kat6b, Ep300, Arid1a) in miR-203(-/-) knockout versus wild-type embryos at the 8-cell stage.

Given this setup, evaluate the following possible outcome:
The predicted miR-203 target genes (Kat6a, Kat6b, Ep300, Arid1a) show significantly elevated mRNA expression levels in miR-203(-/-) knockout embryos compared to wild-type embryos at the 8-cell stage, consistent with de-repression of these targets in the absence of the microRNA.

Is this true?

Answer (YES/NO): NO